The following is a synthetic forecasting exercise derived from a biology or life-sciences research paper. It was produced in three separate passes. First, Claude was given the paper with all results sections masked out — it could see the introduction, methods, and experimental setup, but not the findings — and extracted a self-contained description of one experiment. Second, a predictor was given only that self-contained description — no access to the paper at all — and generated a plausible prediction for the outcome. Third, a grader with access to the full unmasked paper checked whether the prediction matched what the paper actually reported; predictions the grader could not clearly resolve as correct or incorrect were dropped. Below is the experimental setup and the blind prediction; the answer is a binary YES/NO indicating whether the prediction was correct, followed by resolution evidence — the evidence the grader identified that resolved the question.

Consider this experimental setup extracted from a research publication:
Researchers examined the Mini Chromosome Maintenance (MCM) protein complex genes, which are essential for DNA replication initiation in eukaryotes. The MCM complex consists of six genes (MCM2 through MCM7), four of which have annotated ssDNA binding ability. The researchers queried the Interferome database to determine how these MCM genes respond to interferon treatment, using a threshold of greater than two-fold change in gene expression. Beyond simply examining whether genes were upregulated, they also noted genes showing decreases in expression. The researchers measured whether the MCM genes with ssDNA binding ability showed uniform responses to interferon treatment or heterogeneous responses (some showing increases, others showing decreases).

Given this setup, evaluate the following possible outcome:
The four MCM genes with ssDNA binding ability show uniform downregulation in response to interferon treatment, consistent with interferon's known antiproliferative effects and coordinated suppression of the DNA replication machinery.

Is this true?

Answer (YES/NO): NO